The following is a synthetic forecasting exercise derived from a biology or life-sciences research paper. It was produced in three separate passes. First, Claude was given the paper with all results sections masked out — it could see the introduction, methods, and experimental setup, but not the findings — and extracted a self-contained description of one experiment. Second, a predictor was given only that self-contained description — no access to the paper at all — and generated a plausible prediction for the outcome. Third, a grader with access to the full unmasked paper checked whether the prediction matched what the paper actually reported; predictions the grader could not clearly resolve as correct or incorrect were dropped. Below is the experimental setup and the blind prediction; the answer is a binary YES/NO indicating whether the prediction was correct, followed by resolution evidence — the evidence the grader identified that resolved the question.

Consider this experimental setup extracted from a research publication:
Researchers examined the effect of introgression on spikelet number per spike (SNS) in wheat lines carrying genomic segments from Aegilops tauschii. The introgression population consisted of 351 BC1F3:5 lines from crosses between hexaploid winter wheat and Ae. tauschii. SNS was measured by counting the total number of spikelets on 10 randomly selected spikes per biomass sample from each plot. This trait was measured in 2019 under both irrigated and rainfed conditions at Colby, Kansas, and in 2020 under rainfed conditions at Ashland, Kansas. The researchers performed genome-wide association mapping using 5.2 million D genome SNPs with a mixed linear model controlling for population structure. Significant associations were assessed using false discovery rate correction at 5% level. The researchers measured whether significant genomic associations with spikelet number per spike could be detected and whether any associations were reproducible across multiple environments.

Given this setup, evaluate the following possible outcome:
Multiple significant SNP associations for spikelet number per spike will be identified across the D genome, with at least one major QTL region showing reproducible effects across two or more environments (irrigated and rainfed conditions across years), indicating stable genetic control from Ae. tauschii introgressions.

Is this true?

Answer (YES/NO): YES